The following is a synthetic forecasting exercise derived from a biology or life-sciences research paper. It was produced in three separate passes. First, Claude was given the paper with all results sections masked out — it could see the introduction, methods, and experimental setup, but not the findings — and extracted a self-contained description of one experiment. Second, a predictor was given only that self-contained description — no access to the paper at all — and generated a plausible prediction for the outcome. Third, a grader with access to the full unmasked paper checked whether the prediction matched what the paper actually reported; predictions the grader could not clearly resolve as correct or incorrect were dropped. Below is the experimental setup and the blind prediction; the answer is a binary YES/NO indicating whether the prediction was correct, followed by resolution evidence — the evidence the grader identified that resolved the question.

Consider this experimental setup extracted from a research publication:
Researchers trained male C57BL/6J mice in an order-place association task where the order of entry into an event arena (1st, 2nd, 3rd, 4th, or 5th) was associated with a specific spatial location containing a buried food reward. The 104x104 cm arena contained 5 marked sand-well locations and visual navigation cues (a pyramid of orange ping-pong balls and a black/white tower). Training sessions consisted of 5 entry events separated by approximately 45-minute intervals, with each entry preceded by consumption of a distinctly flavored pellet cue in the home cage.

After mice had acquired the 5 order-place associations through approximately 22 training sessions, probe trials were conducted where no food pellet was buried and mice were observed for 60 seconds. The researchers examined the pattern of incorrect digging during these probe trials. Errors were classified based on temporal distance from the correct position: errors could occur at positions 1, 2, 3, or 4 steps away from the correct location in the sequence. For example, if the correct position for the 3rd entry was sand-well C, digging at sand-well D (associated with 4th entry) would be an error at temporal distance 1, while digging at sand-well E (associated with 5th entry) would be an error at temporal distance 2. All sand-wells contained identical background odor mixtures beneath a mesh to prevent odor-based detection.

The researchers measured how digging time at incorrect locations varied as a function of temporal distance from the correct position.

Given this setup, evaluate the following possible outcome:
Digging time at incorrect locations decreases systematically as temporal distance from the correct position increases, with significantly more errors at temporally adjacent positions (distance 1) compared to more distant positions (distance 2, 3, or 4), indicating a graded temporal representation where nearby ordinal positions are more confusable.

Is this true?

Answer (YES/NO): YES